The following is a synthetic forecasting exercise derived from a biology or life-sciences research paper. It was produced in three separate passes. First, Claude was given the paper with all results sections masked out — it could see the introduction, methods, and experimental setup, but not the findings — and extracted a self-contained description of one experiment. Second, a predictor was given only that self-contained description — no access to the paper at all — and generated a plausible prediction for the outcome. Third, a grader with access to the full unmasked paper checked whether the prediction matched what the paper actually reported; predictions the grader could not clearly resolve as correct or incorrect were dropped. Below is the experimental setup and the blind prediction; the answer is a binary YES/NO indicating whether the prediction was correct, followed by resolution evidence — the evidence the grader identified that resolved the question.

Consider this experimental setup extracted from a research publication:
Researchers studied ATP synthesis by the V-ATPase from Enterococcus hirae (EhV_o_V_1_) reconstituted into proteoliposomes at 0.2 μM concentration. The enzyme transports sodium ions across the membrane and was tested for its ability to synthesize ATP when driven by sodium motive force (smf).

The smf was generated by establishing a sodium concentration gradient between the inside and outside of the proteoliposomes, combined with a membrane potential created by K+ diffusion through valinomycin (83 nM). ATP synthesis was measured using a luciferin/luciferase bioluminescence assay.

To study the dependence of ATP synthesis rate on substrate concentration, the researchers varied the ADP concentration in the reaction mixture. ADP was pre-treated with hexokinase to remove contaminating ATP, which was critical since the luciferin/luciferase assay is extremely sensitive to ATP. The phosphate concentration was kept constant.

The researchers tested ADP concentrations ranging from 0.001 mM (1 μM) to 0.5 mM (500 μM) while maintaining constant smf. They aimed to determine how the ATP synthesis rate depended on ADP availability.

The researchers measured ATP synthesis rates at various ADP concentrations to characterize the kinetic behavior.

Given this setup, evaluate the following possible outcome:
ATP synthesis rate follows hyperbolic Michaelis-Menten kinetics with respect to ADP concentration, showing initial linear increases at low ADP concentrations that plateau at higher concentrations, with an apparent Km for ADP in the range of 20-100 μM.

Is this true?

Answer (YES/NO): YES